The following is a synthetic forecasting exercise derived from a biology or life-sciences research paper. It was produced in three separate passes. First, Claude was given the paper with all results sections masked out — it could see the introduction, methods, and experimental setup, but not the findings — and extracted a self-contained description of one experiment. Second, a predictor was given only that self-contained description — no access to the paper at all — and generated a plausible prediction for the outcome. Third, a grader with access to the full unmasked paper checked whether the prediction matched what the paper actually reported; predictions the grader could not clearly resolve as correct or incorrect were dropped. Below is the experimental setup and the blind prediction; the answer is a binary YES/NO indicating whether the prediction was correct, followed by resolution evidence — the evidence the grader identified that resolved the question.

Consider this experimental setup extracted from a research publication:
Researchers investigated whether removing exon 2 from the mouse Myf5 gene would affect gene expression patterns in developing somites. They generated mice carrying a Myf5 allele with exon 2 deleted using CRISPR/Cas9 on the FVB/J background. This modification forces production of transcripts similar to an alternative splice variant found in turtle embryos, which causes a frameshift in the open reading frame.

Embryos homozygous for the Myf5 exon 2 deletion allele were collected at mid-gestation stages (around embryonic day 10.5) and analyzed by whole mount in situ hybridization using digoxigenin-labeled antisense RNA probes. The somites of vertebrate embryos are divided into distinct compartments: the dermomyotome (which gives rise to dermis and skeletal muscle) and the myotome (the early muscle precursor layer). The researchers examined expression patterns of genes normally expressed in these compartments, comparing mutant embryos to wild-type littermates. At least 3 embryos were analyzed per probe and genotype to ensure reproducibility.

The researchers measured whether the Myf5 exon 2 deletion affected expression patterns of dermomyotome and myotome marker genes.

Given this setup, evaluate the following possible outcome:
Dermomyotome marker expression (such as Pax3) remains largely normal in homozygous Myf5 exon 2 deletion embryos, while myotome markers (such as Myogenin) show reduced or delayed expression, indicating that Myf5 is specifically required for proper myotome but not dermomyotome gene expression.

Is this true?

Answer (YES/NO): NO